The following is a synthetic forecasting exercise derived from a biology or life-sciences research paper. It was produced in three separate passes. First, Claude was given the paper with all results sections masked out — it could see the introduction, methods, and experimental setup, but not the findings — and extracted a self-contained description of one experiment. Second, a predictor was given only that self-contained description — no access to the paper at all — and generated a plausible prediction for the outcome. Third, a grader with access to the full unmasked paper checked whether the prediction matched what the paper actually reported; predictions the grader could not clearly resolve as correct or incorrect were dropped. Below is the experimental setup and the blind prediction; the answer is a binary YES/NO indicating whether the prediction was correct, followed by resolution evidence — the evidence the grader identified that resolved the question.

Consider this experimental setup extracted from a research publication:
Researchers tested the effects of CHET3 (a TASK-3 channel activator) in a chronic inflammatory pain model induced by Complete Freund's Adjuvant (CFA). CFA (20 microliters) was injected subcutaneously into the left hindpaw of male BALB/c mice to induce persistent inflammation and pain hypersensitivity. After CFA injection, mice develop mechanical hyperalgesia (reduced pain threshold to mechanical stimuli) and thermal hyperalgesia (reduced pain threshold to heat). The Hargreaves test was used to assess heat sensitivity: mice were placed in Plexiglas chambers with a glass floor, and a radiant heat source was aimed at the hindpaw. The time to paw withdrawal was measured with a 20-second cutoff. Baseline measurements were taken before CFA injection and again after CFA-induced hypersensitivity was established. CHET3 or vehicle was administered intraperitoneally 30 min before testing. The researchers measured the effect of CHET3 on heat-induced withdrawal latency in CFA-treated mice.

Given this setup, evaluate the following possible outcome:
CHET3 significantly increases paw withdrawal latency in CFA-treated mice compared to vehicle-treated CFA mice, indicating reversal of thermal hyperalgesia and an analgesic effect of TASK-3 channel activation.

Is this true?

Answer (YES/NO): YES